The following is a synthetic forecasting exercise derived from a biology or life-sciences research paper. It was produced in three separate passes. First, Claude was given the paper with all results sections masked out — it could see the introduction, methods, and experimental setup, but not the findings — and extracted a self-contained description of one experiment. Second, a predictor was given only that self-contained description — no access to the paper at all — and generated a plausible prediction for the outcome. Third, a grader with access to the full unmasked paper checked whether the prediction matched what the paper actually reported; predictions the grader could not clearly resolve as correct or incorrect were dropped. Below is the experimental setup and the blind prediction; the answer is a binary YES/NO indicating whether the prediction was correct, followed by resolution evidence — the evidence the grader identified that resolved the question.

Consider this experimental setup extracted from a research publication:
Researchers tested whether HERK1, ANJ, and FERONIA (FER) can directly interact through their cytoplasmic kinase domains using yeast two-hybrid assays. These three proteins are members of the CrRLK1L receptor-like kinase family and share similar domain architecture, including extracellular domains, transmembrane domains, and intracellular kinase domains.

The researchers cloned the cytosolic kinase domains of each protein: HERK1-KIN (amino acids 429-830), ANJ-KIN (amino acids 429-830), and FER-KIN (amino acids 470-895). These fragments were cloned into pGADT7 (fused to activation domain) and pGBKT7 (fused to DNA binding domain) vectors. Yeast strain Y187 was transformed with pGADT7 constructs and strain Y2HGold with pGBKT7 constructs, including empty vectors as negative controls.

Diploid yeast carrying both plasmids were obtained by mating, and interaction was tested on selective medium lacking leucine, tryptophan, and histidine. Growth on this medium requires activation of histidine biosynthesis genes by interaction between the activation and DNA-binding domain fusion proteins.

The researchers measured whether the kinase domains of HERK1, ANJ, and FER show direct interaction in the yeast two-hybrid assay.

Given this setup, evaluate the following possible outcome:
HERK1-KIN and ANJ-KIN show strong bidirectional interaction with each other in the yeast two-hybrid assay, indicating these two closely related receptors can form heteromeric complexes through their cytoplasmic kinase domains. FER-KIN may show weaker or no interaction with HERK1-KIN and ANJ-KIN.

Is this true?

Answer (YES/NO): NO